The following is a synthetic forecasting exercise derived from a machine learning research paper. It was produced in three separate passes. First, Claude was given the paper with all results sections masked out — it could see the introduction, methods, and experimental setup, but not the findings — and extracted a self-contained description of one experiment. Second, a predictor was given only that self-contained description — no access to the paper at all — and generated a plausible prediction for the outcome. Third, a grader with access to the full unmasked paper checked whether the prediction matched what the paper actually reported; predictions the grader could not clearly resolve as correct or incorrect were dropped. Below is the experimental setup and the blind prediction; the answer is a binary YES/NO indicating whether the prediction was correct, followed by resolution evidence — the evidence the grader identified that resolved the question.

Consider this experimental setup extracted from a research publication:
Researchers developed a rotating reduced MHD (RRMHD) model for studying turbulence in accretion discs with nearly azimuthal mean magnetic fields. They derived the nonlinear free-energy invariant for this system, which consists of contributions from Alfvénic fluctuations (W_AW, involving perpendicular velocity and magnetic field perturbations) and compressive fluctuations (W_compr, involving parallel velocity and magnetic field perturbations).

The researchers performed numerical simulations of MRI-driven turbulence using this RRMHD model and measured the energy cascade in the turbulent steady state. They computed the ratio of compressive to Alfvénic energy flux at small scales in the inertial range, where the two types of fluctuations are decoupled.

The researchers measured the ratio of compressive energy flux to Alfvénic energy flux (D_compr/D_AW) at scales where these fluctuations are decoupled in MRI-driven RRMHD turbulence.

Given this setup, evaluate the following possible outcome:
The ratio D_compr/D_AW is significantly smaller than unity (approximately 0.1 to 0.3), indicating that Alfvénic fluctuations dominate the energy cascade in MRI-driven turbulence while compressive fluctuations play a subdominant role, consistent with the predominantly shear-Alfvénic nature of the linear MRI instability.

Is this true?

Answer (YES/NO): NO